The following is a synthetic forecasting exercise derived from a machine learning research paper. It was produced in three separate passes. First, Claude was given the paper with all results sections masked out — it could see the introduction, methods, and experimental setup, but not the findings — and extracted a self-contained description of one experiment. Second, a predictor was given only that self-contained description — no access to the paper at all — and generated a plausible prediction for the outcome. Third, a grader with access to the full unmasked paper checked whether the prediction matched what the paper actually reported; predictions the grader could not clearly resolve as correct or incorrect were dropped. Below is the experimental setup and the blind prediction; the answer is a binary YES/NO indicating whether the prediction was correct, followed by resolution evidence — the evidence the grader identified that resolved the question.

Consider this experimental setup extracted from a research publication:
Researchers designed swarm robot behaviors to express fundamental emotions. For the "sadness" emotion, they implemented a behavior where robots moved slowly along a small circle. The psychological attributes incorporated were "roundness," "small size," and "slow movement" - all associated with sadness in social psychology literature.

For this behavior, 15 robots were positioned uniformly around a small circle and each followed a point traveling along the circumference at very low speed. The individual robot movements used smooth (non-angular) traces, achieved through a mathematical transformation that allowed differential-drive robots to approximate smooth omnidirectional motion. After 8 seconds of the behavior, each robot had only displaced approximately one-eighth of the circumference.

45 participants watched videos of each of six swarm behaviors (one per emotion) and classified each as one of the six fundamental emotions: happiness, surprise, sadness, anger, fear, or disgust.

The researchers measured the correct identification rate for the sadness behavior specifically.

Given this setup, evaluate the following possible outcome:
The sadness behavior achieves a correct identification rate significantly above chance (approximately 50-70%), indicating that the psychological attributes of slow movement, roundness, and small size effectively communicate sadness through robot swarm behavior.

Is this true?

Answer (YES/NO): YES